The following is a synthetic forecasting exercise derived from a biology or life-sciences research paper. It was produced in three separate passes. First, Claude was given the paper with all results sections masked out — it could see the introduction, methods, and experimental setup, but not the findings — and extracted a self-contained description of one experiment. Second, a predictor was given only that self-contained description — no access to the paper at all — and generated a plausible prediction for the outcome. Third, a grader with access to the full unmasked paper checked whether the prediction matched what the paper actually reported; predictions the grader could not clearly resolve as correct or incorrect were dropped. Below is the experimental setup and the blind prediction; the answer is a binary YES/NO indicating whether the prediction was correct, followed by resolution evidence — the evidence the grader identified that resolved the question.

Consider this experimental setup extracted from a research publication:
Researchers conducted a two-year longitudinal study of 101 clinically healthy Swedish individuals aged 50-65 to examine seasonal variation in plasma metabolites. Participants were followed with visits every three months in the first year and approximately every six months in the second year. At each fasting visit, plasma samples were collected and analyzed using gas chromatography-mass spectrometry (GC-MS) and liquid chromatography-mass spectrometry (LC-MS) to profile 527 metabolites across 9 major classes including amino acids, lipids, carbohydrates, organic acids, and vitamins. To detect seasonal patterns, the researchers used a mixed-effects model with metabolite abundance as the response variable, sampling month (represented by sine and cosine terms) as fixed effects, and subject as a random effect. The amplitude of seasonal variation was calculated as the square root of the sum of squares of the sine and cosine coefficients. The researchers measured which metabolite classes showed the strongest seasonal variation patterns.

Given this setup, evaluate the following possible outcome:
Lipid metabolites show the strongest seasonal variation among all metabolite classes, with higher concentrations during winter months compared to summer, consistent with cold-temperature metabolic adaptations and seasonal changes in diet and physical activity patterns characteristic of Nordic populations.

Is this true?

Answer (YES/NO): NO